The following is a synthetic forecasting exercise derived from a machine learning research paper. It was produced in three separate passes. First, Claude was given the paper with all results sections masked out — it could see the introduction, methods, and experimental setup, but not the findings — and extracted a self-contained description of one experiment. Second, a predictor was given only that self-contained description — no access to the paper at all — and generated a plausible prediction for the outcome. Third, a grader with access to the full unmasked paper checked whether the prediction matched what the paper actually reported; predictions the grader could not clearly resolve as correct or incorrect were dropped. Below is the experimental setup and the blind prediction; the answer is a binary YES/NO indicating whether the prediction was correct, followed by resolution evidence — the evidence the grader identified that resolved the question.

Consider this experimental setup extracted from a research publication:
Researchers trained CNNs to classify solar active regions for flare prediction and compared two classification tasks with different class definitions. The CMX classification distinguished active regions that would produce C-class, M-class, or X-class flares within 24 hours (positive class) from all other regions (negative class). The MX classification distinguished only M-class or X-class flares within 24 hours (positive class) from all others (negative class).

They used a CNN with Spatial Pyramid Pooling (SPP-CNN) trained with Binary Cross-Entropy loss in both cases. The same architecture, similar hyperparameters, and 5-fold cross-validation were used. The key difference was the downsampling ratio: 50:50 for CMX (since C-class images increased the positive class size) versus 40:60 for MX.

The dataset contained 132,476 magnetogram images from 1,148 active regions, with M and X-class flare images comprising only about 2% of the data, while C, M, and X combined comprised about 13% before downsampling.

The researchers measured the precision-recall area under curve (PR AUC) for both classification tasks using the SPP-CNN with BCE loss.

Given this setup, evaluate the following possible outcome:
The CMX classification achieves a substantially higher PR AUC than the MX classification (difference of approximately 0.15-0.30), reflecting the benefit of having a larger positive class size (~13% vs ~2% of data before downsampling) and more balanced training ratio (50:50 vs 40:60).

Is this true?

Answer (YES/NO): NO